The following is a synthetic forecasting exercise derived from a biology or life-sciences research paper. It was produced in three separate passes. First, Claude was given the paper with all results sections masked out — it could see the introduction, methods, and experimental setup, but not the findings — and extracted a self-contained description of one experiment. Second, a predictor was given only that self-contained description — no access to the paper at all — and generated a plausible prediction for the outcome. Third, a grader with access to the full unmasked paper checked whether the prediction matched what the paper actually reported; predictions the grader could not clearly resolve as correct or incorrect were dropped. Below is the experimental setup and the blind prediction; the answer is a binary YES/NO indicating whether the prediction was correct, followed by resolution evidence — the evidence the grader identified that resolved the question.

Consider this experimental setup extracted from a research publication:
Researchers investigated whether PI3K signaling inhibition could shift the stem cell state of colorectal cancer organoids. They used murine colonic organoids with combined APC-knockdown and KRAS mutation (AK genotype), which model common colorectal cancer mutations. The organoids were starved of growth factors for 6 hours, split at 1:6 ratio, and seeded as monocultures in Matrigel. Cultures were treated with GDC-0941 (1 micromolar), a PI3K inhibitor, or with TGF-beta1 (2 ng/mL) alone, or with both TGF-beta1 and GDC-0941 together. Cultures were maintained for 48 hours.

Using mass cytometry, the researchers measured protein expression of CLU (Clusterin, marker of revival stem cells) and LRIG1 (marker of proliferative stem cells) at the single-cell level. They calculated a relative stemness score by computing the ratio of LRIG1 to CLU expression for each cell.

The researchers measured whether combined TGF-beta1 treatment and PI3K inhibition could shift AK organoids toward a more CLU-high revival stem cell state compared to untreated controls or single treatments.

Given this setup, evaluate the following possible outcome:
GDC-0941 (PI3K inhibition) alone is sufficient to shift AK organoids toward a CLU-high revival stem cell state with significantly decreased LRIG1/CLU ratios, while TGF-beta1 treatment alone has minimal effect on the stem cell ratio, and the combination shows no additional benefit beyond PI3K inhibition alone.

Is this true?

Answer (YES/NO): NO